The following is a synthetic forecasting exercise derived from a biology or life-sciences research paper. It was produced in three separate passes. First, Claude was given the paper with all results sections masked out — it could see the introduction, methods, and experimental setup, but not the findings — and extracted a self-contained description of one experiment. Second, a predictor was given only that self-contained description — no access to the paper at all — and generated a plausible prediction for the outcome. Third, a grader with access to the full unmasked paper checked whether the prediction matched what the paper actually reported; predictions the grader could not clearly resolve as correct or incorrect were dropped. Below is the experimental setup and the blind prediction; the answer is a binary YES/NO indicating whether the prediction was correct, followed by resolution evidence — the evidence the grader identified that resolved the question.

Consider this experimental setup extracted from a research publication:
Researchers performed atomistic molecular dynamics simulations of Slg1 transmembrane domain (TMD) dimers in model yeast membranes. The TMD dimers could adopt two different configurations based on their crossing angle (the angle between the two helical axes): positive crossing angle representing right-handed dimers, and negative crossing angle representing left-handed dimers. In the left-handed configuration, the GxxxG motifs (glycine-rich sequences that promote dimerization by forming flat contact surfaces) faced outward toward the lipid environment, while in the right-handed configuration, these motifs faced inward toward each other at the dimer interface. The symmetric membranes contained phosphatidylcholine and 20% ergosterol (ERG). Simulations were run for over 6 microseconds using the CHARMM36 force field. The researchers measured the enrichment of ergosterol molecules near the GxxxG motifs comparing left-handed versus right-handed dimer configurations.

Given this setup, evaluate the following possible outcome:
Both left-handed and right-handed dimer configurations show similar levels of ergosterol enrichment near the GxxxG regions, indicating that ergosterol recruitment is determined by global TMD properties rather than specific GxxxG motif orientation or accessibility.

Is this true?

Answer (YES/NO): YES